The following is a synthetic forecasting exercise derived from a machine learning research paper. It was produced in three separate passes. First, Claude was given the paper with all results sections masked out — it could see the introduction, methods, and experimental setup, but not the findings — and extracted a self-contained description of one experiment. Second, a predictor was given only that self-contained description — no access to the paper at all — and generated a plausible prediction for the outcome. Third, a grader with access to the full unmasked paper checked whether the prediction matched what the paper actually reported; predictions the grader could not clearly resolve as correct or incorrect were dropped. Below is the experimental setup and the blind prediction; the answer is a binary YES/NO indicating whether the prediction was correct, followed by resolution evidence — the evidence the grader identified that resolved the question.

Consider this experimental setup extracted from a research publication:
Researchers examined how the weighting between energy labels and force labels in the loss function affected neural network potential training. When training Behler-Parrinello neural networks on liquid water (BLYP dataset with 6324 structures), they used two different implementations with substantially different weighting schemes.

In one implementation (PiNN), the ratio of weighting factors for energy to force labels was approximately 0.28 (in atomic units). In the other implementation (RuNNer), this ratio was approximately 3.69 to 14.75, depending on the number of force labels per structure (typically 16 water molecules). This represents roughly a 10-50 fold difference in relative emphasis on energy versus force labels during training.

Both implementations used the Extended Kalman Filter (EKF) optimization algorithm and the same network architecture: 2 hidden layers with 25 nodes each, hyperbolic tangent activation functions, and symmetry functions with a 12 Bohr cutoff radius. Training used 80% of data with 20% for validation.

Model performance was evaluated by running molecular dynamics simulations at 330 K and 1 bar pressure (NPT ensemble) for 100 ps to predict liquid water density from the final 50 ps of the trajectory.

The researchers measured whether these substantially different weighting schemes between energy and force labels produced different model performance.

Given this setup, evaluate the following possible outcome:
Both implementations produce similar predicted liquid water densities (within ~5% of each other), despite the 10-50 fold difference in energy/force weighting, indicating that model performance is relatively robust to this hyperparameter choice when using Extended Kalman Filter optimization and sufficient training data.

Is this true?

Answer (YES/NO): YES